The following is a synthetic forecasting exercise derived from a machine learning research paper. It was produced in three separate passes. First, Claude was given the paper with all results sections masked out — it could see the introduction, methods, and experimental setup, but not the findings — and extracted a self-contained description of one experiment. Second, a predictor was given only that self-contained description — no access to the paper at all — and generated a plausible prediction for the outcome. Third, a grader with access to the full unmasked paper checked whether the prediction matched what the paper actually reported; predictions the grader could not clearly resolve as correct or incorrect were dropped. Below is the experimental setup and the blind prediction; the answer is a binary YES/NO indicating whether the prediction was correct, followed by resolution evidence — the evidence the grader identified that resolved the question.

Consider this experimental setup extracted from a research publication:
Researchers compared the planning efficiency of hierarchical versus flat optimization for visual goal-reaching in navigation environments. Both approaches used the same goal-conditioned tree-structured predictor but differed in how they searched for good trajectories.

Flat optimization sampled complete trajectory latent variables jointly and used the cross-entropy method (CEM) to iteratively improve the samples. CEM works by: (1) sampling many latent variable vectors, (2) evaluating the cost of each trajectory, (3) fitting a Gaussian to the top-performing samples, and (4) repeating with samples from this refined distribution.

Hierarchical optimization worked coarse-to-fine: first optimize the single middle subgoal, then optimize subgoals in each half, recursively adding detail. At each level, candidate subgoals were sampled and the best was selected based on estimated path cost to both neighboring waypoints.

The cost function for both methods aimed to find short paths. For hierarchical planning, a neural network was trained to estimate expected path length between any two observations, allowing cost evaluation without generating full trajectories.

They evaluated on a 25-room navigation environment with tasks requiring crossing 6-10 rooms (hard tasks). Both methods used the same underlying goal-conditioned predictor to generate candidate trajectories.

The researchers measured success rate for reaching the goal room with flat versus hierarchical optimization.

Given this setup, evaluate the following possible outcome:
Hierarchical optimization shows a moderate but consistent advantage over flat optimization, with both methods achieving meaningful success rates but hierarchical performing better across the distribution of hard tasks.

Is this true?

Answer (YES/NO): YES